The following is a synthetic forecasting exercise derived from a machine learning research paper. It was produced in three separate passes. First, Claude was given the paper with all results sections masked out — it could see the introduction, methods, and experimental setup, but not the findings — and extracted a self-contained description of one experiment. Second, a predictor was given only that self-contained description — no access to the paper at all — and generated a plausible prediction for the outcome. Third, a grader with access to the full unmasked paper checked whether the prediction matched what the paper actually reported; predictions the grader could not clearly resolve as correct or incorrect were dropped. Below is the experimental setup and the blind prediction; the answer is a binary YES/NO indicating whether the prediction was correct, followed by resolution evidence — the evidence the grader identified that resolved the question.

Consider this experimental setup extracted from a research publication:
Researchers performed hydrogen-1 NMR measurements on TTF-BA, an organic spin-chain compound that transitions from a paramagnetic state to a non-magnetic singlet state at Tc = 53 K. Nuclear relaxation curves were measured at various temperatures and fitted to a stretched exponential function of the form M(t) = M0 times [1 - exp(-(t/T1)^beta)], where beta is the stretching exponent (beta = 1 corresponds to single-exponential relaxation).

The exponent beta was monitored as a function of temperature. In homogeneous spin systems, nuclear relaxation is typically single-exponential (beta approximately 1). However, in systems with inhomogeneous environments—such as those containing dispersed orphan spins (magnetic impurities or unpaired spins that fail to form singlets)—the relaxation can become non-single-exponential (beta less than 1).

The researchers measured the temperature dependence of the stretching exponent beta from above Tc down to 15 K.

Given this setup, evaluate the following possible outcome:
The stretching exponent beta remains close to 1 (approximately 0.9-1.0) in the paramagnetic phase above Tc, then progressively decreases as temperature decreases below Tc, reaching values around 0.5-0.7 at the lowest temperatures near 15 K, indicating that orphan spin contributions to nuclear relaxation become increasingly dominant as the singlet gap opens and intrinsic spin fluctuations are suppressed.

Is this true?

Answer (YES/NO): NO